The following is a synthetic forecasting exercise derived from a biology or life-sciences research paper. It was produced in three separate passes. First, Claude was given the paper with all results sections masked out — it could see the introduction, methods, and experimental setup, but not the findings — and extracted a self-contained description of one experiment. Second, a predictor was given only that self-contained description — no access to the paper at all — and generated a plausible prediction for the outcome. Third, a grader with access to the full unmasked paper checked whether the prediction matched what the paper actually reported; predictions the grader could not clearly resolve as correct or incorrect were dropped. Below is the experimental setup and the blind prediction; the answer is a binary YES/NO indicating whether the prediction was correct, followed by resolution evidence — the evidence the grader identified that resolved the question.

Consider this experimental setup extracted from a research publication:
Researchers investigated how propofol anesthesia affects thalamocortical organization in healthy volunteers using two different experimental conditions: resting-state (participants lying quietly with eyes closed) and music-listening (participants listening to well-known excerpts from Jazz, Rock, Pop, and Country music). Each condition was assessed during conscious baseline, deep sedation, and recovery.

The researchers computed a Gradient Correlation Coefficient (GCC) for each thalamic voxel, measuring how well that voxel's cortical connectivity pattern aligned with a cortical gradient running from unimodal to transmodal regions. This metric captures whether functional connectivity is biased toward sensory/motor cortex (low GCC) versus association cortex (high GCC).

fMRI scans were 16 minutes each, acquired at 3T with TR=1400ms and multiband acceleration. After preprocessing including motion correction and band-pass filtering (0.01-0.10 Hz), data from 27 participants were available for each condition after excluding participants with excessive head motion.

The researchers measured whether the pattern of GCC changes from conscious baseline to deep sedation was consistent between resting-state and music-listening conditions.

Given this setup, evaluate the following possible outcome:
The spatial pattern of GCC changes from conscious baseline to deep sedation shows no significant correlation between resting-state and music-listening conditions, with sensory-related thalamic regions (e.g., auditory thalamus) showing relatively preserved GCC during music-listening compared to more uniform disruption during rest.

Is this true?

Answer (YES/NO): NO